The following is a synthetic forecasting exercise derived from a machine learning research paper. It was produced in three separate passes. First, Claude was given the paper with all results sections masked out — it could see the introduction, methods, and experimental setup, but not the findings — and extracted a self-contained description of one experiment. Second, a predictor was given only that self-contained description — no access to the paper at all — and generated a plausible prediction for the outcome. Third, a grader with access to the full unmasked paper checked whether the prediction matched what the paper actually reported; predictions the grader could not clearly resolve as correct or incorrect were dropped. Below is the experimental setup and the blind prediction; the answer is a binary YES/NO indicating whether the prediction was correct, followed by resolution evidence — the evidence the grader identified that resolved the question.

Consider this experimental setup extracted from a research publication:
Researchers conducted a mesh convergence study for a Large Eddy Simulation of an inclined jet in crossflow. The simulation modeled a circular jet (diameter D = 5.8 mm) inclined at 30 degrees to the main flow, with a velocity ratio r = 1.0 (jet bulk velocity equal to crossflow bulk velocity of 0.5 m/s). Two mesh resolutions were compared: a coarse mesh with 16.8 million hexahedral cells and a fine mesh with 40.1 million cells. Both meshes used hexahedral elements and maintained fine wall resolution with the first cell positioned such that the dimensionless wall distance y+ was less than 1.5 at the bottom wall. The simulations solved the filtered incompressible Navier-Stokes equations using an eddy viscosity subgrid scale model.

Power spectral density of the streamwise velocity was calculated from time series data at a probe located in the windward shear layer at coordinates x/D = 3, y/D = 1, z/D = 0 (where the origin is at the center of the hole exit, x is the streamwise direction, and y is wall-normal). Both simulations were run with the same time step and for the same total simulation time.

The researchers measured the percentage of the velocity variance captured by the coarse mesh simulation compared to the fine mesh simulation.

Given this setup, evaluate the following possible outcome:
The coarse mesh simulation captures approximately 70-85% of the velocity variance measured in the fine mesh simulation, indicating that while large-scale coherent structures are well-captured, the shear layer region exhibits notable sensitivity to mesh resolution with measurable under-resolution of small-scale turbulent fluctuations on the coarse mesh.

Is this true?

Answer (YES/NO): NO